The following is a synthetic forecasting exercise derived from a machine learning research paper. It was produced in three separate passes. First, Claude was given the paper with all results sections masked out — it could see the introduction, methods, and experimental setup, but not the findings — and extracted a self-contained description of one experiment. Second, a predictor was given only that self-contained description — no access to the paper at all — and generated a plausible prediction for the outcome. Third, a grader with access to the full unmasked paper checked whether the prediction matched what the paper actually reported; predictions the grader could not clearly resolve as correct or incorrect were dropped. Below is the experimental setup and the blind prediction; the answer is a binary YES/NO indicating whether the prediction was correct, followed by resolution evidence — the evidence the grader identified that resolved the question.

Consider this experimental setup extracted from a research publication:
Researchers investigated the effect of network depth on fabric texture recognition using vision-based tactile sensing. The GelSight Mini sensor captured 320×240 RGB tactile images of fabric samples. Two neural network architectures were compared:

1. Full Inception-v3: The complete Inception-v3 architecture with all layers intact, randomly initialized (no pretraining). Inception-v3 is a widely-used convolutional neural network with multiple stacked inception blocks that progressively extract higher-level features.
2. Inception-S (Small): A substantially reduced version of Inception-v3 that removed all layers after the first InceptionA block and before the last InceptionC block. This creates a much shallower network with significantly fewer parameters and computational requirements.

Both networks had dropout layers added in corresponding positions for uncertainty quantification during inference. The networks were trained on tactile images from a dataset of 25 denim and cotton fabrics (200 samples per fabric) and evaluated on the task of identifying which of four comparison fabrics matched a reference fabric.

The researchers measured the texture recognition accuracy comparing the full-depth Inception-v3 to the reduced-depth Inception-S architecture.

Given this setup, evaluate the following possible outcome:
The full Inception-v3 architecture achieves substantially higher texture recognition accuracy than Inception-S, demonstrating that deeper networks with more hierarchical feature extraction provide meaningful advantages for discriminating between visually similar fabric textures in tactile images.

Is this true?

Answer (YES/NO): NO